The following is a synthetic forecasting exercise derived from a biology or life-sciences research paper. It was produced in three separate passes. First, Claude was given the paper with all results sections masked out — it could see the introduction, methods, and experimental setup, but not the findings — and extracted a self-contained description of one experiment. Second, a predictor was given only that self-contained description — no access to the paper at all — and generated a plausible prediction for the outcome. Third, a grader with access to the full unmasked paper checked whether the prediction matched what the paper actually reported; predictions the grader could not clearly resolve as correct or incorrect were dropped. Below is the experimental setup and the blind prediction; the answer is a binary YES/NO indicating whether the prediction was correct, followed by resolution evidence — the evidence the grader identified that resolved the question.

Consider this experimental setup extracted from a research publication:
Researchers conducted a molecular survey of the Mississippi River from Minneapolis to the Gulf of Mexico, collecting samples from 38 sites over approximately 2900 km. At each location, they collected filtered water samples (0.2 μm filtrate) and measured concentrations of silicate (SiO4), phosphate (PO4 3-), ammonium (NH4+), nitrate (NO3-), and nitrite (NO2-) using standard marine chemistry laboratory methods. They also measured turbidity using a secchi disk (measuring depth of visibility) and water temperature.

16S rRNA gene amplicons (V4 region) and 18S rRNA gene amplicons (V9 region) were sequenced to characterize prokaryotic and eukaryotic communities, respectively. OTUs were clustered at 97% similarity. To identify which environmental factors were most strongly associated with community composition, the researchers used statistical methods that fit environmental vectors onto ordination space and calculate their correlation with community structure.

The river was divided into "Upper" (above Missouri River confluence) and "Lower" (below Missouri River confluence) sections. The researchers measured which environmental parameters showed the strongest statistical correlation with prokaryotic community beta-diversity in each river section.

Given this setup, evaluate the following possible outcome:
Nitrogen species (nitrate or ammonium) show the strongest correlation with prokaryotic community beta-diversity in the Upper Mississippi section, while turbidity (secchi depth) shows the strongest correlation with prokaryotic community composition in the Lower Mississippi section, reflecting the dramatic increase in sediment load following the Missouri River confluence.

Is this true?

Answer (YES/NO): NO